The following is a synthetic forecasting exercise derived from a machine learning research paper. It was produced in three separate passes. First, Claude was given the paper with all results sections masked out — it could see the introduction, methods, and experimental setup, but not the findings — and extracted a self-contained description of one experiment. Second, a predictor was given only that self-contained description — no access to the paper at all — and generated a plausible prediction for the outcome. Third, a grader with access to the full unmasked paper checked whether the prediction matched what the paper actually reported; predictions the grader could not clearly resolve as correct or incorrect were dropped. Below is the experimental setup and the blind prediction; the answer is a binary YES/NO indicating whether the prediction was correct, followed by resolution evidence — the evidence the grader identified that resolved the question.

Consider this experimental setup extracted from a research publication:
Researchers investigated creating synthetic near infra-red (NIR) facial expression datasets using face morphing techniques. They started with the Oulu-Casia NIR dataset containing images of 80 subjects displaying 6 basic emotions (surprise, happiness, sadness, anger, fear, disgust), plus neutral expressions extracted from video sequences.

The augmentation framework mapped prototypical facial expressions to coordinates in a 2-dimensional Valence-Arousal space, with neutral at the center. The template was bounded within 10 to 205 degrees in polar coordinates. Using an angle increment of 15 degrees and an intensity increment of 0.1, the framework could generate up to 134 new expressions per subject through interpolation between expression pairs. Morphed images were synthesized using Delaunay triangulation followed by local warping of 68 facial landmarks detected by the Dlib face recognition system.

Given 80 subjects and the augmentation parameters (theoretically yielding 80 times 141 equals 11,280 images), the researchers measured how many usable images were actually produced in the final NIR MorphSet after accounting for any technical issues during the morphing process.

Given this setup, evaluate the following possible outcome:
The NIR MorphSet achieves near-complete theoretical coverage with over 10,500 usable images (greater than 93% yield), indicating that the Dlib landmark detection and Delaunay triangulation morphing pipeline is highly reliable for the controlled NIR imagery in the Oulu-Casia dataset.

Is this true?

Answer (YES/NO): YES